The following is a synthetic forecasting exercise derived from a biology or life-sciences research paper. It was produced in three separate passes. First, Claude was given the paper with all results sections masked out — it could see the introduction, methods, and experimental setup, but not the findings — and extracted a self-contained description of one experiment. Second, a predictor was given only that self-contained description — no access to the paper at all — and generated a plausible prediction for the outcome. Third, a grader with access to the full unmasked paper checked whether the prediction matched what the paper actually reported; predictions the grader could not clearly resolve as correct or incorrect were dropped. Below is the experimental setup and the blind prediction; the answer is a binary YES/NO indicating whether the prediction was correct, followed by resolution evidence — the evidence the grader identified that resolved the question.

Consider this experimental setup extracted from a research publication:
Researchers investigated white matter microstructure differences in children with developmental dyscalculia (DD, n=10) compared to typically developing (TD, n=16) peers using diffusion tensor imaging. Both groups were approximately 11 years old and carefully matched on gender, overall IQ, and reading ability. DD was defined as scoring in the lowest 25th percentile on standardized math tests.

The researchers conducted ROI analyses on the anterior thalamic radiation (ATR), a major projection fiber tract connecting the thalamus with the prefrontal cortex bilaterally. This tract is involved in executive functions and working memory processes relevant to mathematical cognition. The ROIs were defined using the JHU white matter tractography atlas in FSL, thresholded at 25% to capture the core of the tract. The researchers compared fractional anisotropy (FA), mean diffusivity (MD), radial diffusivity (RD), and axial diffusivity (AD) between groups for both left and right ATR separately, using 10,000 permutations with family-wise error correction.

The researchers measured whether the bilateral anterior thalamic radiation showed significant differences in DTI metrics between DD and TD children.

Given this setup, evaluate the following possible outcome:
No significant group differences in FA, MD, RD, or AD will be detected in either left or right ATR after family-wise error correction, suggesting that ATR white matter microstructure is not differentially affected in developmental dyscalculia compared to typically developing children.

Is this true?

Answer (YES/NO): NO